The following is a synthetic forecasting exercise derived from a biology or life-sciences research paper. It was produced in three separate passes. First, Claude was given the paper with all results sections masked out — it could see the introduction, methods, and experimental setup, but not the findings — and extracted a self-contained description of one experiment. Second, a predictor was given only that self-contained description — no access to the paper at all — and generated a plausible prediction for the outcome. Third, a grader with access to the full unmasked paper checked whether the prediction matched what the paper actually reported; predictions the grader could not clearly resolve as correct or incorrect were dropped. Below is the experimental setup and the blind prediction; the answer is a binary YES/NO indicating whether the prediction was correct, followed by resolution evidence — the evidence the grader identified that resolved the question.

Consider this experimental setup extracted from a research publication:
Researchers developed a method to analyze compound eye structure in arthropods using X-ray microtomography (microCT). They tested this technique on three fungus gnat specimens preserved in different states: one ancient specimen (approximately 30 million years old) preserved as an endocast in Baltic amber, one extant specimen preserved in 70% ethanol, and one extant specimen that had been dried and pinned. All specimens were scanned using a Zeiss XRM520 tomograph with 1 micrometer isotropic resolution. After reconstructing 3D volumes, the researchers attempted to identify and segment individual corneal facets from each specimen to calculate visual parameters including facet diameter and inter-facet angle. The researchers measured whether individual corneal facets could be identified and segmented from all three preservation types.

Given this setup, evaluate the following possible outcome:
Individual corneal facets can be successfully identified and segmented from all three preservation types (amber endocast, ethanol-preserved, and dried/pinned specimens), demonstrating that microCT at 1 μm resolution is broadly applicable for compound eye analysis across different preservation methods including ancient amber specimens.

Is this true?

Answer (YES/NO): YES